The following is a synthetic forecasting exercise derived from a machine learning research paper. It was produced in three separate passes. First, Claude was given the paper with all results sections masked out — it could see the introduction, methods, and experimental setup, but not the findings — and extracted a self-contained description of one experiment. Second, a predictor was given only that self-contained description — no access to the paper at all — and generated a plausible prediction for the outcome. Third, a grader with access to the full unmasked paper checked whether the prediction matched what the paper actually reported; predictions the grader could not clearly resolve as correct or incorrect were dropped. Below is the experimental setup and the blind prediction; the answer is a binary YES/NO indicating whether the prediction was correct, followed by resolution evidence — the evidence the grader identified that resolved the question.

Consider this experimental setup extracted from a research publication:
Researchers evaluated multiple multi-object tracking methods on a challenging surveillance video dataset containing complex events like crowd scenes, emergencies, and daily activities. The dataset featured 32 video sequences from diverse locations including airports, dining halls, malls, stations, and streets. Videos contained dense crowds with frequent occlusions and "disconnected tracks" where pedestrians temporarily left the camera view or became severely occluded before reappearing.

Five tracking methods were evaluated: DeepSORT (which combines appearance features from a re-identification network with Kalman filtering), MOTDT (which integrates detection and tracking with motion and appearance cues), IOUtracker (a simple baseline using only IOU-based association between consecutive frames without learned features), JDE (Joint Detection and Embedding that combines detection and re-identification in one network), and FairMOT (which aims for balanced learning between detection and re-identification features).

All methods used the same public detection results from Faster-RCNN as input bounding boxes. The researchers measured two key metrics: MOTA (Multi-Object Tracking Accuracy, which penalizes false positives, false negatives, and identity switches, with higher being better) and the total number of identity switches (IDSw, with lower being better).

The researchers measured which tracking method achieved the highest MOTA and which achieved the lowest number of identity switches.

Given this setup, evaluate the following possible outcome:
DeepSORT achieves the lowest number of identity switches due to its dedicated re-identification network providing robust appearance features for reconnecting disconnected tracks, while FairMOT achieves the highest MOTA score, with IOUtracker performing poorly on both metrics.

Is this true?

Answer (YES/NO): NO